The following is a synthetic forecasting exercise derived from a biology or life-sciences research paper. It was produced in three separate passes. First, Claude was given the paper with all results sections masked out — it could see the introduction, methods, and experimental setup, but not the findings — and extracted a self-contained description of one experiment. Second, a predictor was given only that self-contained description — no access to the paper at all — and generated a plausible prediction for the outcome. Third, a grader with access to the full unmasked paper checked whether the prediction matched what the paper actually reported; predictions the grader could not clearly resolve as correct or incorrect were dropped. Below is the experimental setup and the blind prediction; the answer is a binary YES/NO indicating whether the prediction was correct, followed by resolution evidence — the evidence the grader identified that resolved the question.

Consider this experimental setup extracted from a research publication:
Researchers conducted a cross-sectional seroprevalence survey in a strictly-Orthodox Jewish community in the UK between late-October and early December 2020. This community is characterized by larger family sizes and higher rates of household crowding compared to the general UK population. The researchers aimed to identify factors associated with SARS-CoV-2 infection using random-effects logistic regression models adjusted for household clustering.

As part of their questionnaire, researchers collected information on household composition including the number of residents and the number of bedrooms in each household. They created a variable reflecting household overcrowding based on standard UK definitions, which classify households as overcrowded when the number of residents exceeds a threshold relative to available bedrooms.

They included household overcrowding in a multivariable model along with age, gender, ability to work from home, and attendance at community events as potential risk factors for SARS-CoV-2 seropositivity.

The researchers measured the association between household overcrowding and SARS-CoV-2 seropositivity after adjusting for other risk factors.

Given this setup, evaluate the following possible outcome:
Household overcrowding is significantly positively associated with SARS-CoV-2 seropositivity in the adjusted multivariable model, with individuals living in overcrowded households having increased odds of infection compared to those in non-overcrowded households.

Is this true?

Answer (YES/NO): NO